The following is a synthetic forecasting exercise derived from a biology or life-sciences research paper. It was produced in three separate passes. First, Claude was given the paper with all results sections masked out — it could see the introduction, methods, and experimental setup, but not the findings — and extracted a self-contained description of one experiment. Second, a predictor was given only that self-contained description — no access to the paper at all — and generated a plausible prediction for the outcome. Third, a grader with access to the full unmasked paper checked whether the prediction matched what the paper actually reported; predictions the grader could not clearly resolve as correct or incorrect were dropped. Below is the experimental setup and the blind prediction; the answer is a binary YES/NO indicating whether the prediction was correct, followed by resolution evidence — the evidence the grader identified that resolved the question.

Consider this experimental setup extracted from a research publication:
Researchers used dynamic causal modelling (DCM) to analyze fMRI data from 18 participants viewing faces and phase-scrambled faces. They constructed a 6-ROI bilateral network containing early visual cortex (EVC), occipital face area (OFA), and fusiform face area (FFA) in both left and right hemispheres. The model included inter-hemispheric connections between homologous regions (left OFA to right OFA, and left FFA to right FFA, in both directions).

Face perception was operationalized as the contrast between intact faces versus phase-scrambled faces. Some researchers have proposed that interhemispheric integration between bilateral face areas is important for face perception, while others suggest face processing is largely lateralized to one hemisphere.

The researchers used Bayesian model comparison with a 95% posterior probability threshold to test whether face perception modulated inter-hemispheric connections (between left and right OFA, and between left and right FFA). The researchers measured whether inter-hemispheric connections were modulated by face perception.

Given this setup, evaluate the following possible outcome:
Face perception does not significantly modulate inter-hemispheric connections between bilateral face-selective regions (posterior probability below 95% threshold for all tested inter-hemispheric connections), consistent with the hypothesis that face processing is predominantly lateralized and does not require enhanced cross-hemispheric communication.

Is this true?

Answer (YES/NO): NO